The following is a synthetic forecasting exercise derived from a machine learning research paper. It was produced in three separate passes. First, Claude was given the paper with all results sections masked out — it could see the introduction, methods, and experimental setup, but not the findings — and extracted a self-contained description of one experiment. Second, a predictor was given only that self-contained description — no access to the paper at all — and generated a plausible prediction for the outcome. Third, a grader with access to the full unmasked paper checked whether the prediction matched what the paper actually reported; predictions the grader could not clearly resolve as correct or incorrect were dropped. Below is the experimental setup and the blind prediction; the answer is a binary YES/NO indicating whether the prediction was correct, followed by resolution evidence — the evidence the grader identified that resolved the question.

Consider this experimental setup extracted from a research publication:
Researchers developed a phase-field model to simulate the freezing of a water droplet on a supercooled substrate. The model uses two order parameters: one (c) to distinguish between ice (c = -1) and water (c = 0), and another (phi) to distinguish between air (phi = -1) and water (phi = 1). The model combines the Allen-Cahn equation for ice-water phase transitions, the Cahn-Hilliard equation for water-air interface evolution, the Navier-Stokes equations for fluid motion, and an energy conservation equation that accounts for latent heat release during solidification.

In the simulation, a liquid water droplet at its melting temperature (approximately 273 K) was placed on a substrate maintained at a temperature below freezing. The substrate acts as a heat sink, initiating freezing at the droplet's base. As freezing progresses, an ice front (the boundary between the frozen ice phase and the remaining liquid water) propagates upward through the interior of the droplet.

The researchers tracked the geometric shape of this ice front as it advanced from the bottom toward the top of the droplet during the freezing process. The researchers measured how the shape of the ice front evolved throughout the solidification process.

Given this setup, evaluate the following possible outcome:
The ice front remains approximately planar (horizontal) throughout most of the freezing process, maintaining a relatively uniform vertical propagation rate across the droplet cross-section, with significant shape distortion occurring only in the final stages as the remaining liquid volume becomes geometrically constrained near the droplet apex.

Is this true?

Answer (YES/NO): NO